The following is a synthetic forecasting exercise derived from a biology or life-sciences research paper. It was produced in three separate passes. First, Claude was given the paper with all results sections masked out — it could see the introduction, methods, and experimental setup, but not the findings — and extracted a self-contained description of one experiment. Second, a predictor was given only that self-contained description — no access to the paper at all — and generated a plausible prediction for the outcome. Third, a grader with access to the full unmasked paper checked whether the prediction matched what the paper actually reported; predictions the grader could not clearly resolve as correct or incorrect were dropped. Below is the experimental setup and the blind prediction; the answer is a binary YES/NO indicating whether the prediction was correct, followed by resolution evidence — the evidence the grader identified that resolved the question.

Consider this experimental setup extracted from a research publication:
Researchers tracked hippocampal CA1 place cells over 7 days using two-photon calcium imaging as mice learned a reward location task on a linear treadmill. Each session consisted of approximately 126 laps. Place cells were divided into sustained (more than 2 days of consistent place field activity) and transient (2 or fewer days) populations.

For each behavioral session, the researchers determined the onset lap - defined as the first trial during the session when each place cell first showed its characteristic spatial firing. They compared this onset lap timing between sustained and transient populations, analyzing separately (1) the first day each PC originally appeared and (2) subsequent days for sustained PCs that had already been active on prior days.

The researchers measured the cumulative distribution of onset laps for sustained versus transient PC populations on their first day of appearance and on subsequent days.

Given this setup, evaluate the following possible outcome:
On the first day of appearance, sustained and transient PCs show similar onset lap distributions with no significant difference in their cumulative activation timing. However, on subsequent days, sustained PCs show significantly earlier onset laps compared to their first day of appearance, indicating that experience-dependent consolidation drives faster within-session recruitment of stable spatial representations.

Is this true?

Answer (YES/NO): YES